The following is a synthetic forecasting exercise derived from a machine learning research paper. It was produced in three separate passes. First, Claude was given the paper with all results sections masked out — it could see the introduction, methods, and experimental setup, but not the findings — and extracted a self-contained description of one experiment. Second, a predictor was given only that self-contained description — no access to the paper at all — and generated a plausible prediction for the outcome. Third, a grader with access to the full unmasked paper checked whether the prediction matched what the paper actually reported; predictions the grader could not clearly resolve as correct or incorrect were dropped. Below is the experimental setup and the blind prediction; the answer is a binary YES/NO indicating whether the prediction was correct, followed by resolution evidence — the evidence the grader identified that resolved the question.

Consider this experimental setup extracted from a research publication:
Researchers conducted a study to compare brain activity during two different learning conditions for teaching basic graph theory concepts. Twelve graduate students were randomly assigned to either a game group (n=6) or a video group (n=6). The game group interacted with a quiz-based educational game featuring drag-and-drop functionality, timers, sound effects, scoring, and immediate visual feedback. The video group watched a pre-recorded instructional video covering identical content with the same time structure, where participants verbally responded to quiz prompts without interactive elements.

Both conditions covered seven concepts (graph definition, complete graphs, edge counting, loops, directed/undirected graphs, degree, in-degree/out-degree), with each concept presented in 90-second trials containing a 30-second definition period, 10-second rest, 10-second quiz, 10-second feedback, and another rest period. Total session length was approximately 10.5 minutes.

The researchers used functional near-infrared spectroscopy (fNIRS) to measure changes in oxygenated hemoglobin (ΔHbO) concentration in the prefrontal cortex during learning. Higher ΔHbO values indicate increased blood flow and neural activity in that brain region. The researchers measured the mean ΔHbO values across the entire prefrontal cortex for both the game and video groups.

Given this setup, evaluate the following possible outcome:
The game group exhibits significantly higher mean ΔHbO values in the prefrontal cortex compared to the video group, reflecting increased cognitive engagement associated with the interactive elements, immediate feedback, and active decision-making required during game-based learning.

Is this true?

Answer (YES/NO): NO